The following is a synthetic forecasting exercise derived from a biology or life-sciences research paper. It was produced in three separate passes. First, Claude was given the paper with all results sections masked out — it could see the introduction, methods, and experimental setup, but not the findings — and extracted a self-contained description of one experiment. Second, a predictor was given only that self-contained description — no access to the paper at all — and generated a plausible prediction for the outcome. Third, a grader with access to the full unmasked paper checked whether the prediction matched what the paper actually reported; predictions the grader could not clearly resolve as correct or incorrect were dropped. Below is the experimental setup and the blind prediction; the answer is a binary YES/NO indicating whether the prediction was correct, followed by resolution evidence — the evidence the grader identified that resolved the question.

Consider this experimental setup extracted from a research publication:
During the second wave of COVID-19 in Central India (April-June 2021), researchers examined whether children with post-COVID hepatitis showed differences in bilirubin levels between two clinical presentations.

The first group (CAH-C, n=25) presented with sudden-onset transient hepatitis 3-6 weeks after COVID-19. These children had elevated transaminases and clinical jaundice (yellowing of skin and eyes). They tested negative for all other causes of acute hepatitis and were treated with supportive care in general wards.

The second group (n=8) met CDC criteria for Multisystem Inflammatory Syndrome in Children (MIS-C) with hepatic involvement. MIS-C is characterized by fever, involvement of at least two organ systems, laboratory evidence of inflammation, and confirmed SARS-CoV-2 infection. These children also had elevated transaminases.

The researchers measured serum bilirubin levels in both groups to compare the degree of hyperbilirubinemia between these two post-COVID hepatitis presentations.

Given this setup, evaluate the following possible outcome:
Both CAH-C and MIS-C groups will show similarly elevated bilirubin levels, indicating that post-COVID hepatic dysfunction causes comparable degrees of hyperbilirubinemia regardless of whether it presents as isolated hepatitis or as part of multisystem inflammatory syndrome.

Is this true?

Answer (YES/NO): NO